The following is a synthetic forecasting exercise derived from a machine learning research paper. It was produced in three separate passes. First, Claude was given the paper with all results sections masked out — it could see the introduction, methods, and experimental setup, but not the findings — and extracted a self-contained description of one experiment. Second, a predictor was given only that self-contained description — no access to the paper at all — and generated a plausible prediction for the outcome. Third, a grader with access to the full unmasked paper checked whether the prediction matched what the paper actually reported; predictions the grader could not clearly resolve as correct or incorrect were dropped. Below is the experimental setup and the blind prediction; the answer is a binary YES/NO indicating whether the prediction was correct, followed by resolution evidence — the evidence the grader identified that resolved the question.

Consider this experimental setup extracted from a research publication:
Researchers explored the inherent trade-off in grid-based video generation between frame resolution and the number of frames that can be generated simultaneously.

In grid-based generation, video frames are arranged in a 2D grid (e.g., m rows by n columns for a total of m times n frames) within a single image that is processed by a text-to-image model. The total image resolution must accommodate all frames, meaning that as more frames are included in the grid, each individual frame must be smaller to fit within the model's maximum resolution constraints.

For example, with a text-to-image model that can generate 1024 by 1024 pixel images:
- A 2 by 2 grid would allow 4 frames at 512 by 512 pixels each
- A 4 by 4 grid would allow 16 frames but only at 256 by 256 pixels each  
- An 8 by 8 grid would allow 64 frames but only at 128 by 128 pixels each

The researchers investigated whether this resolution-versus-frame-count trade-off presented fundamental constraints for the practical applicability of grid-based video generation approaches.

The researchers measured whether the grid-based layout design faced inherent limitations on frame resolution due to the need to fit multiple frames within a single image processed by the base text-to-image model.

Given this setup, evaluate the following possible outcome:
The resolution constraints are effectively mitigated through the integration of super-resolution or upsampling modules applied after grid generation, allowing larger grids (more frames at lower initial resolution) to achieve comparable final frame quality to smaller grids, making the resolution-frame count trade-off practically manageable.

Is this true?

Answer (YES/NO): NO